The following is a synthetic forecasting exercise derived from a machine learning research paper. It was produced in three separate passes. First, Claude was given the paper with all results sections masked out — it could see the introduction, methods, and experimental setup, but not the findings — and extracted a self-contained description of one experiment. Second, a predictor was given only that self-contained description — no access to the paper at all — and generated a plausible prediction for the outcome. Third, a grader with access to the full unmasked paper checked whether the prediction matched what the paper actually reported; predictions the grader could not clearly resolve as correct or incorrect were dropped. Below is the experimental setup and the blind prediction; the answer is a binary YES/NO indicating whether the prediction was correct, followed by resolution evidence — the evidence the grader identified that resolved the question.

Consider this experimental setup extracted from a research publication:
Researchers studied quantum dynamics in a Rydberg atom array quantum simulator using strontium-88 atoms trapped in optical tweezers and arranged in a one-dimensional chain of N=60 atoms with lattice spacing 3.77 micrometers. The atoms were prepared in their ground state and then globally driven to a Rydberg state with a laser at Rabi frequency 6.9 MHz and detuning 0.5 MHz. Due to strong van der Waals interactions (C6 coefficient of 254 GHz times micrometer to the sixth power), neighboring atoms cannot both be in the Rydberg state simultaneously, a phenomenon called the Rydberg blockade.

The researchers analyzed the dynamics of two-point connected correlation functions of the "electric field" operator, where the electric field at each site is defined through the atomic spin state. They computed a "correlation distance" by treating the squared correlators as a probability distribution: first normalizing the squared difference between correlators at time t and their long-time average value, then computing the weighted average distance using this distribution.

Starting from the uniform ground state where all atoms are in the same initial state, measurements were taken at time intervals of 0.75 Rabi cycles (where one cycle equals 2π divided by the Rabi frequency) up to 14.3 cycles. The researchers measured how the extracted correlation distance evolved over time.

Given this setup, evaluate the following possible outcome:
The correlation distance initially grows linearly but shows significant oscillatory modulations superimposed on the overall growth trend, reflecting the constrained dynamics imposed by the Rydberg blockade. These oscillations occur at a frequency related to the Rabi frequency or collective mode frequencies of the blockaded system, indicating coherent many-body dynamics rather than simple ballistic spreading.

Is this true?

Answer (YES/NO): NO